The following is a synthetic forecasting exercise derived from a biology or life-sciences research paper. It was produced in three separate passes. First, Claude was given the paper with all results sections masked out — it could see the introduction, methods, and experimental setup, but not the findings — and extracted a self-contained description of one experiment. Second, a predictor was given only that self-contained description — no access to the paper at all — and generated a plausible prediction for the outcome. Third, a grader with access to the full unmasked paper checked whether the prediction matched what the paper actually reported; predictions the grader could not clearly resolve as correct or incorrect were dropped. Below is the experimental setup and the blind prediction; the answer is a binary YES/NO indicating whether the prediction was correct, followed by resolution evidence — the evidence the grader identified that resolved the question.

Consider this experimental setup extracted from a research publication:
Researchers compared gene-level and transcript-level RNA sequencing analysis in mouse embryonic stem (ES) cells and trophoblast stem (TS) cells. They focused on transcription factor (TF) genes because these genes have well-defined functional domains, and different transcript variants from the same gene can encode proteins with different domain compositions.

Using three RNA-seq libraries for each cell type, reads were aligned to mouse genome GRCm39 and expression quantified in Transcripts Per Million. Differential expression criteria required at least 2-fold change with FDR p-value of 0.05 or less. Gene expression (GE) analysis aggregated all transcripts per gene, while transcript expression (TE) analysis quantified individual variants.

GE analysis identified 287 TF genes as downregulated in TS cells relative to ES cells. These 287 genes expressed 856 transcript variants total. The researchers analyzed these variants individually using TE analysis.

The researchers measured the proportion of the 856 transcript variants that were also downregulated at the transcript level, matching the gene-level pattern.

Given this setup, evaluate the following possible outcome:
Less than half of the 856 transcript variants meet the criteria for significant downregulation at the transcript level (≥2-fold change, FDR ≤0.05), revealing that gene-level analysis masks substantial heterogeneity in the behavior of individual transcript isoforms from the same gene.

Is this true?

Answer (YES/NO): YES